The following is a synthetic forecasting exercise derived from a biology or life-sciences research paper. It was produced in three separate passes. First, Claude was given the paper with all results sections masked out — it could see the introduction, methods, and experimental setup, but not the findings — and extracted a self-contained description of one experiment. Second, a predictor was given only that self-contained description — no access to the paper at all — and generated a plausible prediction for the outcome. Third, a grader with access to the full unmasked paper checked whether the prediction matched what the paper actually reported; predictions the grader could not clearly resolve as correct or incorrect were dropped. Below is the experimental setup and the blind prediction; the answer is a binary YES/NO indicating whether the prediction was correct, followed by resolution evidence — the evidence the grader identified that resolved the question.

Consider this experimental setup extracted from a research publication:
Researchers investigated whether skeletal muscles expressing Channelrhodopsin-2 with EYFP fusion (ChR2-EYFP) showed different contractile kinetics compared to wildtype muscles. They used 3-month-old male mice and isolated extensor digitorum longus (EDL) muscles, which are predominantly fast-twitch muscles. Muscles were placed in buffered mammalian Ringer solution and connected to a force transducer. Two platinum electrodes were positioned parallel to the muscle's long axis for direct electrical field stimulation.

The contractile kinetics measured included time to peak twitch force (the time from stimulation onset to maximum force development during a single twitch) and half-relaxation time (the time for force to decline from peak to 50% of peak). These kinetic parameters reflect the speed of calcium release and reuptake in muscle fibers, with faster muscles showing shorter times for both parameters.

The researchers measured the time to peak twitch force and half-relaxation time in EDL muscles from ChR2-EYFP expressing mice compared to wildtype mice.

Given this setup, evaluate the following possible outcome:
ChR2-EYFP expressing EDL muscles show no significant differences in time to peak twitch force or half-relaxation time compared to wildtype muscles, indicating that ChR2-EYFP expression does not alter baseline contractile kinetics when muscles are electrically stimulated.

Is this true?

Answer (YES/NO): NO